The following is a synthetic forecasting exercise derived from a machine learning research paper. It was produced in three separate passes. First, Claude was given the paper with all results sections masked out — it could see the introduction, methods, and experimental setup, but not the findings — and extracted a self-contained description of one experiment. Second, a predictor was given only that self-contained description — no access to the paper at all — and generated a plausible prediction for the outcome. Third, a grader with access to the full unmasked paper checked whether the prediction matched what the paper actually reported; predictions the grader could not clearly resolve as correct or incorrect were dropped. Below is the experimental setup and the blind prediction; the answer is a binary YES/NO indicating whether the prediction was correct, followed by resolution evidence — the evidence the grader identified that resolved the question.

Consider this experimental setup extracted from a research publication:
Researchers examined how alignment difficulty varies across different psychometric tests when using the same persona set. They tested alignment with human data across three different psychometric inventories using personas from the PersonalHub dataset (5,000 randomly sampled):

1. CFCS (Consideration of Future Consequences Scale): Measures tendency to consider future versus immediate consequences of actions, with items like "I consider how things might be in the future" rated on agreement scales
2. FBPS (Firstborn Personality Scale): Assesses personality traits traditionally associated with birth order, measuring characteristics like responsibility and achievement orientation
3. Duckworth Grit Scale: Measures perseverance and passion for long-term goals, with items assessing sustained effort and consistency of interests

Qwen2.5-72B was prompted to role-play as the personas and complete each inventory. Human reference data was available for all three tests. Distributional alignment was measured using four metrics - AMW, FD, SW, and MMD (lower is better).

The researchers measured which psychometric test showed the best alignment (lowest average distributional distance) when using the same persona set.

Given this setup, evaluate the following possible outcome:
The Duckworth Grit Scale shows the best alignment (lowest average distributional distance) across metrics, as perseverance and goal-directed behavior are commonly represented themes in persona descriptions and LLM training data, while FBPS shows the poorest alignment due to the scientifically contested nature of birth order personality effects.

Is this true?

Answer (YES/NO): NO